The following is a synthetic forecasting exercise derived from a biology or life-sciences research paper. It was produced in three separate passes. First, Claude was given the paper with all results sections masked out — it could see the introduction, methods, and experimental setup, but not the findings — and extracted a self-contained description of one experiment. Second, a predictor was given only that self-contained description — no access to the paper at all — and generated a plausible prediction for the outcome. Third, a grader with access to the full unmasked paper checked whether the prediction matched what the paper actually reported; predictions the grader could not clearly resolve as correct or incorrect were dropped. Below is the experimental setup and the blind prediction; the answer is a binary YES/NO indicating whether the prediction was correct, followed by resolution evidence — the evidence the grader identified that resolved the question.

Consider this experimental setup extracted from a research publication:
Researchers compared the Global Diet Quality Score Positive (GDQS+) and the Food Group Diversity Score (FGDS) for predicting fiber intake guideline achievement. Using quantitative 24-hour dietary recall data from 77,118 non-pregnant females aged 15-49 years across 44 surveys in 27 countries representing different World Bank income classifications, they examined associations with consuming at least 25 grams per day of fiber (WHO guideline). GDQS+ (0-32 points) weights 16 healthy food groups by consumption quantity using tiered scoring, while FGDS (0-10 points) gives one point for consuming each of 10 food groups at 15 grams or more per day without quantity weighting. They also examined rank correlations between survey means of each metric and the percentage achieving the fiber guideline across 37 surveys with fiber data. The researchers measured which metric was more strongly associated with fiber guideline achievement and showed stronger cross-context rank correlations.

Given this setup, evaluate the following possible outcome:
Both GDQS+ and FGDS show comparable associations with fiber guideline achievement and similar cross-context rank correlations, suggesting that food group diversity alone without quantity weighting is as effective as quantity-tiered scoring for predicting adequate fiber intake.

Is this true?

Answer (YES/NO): NO